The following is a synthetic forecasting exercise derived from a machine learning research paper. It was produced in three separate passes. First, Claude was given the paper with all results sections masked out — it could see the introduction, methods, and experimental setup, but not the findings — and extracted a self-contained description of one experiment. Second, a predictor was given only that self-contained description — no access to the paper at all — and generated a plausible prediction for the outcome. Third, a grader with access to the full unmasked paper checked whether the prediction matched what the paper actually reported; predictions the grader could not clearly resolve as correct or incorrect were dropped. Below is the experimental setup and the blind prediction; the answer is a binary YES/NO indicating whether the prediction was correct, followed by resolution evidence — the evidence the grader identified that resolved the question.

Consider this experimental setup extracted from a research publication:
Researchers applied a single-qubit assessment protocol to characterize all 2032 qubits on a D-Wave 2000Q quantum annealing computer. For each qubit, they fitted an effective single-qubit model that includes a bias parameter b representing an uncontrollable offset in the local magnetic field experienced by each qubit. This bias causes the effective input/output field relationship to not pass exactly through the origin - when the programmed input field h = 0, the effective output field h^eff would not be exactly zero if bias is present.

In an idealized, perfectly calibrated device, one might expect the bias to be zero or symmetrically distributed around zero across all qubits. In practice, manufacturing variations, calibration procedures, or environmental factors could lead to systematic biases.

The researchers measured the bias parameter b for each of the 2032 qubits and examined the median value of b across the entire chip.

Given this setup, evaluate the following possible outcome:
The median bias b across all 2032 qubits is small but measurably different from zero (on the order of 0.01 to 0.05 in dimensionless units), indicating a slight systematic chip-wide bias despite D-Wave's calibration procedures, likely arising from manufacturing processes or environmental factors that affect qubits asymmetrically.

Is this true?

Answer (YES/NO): NO